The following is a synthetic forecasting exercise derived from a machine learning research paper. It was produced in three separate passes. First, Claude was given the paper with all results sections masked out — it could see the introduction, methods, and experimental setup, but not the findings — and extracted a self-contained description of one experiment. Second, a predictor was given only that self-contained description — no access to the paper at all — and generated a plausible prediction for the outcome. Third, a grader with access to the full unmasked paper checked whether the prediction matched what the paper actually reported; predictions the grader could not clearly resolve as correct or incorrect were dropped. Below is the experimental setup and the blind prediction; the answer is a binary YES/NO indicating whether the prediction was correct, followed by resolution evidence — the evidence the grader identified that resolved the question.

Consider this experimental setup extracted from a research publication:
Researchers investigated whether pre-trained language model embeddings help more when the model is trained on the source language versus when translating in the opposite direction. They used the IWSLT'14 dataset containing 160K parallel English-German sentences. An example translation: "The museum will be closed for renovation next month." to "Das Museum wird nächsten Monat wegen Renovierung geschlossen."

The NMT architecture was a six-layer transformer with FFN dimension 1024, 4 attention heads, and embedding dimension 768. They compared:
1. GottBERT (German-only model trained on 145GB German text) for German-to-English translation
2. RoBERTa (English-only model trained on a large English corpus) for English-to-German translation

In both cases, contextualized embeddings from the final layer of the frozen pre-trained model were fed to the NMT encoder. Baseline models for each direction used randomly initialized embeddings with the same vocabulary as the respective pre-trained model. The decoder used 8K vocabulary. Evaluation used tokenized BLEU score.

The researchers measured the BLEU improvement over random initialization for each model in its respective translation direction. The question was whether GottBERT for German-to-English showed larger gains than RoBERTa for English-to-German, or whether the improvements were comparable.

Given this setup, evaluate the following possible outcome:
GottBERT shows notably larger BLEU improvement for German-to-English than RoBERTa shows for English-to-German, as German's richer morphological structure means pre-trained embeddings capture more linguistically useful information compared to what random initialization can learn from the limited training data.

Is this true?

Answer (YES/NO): YES